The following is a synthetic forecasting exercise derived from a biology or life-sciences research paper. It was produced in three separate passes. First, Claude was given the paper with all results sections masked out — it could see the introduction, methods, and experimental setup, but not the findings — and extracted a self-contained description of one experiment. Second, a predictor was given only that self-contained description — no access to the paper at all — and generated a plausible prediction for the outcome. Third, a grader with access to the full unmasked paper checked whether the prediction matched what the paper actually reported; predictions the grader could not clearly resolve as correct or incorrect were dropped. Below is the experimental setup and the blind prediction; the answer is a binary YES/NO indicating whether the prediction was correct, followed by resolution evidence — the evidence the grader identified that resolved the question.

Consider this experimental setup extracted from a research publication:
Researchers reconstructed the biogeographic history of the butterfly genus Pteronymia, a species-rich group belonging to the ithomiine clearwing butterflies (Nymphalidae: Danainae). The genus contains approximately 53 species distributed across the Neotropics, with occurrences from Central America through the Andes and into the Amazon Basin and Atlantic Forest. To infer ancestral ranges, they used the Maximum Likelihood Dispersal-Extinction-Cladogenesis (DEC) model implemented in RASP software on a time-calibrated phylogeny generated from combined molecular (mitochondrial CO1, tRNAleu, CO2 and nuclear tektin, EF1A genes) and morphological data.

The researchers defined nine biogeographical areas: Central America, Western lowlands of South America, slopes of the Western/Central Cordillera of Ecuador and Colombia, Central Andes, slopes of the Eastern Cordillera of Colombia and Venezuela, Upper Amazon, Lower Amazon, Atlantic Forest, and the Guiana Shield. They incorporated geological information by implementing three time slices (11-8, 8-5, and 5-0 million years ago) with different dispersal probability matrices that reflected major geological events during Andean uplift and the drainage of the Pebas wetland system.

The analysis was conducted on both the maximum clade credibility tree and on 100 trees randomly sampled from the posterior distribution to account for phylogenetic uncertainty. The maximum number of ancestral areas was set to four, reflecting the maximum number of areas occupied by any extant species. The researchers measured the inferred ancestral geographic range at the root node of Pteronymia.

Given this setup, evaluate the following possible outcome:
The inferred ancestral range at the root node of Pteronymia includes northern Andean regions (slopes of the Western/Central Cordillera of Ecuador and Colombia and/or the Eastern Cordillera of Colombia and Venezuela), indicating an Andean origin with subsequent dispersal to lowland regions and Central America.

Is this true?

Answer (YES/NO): YES